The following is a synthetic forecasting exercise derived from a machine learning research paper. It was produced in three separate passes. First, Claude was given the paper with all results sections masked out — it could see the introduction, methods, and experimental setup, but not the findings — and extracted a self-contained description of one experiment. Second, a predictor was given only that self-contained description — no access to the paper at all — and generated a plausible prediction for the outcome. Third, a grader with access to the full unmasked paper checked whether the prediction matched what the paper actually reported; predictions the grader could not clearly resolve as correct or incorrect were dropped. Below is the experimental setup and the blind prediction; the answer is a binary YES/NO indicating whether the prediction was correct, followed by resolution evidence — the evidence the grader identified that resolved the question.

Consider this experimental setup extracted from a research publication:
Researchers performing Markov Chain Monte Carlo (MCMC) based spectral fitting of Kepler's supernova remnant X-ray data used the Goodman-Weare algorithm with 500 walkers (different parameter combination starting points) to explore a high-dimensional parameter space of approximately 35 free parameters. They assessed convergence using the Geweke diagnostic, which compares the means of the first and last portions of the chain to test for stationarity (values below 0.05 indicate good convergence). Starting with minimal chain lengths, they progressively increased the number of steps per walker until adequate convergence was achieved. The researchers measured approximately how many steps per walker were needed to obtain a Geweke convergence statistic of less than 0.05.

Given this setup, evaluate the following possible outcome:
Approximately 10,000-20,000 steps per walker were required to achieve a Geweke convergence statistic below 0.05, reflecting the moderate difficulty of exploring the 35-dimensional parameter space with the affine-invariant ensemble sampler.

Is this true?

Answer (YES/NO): NO